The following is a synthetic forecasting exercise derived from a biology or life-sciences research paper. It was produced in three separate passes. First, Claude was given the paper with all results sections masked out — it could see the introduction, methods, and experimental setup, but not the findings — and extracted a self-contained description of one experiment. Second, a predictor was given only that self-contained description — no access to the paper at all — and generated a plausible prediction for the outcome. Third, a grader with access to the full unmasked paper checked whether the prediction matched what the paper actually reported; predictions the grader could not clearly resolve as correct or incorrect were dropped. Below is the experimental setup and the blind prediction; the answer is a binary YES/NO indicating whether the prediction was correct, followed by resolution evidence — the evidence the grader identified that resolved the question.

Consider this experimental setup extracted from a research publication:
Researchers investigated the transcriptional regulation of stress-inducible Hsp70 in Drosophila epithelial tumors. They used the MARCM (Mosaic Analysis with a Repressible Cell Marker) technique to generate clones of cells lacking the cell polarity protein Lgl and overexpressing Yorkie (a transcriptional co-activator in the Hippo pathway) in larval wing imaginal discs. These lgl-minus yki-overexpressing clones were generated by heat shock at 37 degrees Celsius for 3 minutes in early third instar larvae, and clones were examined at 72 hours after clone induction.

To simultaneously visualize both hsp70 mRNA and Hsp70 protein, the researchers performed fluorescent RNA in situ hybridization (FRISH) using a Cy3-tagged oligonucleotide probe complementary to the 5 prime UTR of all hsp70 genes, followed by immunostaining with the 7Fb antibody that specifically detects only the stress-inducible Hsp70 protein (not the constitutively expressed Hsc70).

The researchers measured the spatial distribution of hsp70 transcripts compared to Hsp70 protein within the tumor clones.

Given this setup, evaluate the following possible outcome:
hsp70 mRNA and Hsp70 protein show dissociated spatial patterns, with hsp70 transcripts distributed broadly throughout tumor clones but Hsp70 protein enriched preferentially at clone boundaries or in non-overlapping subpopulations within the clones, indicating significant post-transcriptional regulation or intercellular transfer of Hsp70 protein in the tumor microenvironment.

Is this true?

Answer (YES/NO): YES